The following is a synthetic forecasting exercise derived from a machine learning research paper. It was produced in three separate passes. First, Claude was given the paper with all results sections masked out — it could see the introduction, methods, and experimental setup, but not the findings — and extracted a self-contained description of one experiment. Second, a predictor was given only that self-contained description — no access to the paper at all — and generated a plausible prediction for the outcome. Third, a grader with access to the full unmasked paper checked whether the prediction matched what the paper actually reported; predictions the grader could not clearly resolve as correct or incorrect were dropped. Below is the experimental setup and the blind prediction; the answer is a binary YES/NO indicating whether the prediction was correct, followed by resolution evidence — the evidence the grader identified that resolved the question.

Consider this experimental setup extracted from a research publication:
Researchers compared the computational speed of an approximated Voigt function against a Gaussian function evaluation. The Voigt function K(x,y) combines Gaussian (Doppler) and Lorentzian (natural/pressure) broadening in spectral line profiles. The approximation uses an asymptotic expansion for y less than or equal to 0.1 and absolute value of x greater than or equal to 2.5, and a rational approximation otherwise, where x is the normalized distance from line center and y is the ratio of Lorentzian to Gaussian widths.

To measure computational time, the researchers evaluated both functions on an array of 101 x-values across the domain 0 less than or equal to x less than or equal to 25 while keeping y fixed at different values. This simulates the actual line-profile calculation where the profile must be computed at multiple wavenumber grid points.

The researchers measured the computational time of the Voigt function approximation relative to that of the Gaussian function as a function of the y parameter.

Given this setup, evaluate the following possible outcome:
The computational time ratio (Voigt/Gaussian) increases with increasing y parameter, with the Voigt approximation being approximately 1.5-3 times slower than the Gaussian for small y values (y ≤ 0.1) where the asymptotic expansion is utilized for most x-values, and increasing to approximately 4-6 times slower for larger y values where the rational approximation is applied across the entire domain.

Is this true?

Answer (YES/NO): YES